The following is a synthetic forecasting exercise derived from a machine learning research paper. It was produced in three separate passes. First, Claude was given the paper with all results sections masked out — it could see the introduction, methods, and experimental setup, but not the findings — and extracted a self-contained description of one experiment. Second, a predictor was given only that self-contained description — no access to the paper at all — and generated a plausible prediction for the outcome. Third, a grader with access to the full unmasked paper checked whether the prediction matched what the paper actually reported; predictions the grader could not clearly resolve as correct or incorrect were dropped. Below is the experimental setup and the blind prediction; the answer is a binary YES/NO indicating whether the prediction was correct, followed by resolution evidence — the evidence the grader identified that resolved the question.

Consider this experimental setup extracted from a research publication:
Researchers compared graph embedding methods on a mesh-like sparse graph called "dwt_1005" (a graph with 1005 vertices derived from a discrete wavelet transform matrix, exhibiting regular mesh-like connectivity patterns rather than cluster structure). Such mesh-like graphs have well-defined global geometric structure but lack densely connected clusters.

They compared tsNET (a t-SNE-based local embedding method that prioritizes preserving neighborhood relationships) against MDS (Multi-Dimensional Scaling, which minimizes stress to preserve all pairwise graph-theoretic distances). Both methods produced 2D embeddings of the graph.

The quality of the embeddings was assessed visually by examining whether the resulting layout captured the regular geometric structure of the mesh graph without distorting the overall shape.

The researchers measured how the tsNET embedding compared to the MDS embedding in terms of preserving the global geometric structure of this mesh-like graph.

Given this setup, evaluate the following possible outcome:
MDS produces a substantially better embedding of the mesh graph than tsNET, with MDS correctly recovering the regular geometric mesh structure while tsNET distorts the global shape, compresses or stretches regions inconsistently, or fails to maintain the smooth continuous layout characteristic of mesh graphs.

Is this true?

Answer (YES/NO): YES